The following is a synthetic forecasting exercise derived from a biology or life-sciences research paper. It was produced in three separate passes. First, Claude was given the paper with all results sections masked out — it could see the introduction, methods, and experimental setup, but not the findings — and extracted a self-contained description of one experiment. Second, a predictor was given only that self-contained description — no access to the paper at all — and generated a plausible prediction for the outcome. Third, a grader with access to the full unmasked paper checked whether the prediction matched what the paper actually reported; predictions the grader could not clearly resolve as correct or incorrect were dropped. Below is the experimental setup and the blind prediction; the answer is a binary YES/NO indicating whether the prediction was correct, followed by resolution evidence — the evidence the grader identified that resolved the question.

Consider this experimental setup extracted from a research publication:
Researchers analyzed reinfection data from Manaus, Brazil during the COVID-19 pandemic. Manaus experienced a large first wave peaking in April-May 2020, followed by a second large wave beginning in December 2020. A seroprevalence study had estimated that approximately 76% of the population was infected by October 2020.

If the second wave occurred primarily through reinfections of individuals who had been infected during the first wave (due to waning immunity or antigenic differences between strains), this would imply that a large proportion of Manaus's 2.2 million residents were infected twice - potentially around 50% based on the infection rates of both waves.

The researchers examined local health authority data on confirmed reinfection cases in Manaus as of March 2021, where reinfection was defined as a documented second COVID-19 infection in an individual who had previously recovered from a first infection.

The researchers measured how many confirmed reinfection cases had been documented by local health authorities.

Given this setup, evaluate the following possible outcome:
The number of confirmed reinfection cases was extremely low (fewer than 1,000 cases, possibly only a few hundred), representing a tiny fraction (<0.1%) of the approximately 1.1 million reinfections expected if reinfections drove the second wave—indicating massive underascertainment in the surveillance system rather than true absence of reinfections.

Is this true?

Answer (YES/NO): NO